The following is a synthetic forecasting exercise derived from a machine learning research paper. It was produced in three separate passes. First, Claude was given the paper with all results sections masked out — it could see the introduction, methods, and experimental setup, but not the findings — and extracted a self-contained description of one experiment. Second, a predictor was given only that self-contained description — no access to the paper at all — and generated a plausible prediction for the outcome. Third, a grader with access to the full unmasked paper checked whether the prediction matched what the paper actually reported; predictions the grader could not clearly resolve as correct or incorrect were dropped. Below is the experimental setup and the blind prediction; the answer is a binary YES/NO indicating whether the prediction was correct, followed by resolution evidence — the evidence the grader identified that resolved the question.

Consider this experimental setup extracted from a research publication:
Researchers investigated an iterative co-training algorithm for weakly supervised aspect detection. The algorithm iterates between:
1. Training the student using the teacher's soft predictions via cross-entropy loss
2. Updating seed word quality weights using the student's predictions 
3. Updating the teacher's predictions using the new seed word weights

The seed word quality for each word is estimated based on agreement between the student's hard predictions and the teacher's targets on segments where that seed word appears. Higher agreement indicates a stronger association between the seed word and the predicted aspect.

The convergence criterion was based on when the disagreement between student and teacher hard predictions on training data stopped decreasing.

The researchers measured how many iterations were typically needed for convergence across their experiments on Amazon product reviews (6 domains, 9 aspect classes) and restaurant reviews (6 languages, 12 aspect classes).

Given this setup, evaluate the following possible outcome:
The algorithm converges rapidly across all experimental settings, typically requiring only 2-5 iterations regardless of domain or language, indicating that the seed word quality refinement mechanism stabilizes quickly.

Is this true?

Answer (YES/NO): YES